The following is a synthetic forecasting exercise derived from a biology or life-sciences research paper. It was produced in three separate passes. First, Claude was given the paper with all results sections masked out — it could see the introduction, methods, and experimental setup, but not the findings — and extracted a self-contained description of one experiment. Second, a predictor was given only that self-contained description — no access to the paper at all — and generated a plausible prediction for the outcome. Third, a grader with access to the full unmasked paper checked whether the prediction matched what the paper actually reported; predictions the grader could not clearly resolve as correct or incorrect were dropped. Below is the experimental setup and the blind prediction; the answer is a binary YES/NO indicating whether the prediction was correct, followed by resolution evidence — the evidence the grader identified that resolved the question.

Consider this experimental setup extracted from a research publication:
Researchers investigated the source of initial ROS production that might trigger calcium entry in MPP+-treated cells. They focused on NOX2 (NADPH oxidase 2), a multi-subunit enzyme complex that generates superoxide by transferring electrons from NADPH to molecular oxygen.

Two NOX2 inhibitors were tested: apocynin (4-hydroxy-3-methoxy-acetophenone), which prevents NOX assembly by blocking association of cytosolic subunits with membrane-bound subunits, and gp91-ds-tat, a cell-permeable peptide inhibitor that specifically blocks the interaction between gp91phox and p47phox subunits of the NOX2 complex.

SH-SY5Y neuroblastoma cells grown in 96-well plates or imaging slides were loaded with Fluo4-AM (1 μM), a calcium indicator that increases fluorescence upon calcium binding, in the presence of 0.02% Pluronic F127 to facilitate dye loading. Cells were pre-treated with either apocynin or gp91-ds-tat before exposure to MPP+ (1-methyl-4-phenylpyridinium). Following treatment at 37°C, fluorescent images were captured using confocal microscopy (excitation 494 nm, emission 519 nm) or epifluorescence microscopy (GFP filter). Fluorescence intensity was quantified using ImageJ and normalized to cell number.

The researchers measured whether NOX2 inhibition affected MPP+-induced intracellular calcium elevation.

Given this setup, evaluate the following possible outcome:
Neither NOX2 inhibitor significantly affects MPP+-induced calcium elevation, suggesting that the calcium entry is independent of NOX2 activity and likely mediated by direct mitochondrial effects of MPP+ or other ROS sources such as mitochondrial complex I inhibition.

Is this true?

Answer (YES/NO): NO